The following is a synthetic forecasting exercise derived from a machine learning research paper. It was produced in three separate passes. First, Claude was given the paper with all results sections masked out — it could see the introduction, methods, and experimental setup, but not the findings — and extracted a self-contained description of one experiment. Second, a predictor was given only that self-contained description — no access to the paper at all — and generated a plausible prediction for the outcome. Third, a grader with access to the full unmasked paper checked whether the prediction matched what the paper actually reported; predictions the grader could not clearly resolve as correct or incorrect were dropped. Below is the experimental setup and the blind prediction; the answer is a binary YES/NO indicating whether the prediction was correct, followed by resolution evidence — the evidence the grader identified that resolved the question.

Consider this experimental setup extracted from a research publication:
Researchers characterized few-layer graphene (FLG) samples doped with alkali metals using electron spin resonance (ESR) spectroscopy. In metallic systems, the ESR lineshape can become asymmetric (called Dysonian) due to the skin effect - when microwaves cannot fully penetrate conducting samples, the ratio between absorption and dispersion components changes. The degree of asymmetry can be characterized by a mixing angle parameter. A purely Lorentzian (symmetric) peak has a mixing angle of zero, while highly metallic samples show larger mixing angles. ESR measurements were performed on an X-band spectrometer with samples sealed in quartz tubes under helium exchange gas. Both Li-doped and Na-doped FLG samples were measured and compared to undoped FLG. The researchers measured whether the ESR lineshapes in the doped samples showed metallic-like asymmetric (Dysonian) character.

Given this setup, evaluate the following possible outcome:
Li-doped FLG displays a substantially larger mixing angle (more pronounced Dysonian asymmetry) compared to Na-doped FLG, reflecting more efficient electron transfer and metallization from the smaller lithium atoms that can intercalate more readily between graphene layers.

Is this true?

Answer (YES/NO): YES